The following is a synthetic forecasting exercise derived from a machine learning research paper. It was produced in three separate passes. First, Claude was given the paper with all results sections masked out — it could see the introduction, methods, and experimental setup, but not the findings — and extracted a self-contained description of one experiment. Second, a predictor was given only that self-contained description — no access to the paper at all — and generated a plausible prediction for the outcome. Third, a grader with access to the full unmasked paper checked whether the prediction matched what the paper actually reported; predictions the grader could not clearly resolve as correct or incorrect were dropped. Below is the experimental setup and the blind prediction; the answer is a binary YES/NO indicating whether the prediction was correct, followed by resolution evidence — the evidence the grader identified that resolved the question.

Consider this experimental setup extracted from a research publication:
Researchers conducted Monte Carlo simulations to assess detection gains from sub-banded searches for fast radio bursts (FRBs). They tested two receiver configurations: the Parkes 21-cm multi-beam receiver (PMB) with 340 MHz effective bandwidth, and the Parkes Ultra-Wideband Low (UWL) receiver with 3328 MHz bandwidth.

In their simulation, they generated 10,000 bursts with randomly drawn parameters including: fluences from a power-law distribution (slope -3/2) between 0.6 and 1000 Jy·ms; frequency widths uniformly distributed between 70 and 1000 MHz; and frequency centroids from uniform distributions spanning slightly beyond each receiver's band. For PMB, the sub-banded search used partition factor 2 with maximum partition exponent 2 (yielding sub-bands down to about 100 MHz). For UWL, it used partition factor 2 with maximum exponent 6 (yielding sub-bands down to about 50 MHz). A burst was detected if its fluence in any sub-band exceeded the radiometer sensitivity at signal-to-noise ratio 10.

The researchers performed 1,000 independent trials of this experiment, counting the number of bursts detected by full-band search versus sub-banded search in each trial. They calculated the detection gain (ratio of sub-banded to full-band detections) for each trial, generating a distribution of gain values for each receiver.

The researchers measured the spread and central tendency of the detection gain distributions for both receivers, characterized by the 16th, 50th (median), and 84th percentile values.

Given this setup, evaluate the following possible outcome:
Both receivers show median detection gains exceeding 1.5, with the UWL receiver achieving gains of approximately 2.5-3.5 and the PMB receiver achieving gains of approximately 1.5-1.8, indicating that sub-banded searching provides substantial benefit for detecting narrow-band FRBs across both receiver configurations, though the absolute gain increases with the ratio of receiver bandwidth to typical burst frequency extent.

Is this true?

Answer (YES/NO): NO